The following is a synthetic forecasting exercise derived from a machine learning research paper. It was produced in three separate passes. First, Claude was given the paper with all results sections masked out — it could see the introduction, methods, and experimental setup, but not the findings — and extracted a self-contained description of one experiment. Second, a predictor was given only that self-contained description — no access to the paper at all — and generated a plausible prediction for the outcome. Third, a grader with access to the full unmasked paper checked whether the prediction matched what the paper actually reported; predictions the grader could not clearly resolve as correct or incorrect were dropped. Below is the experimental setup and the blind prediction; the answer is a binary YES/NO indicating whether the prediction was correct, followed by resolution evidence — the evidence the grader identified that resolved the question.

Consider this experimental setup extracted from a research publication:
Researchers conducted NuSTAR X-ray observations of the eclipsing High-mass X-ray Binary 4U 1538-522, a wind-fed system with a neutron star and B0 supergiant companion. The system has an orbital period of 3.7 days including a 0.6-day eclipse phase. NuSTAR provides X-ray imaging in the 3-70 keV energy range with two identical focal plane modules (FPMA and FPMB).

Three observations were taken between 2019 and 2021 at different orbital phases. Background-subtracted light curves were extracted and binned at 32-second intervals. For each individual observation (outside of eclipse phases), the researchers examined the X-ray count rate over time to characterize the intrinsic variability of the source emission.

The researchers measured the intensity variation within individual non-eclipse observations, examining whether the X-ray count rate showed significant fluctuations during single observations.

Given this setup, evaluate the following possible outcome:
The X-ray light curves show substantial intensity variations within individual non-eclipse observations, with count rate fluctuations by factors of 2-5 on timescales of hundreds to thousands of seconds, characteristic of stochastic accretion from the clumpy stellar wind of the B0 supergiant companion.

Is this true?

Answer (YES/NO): NO